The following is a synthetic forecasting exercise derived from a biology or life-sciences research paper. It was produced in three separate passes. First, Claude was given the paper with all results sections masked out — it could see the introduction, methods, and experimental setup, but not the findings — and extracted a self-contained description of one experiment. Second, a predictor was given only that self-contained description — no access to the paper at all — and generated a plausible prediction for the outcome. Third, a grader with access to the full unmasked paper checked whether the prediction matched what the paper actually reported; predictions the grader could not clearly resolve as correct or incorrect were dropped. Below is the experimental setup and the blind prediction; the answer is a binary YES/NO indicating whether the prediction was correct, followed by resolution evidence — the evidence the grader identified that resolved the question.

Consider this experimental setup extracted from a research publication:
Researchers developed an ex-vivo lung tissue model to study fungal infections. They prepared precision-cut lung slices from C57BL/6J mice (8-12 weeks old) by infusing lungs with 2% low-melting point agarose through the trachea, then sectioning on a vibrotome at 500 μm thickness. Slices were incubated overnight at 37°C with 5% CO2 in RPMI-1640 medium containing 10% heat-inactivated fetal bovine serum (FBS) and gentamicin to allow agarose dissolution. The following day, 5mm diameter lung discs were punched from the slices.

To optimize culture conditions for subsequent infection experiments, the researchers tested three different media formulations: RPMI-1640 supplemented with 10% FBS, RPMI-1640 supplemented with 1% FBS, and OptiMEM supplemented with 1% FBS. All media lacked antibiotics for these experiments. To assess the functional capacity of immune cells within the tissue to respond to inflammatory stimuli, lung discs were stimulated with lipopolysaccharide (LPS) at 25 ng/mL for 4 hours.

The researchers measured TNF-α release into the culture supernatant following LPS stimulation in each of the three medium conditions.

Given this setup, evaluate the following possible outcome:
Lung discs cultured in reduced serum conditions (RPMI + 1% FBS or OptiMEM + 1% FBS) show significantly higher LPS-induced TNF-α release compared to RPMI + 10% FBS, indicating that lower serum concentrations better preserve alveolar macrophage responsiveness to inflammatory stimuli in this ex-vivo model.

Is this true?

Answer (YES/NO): NO